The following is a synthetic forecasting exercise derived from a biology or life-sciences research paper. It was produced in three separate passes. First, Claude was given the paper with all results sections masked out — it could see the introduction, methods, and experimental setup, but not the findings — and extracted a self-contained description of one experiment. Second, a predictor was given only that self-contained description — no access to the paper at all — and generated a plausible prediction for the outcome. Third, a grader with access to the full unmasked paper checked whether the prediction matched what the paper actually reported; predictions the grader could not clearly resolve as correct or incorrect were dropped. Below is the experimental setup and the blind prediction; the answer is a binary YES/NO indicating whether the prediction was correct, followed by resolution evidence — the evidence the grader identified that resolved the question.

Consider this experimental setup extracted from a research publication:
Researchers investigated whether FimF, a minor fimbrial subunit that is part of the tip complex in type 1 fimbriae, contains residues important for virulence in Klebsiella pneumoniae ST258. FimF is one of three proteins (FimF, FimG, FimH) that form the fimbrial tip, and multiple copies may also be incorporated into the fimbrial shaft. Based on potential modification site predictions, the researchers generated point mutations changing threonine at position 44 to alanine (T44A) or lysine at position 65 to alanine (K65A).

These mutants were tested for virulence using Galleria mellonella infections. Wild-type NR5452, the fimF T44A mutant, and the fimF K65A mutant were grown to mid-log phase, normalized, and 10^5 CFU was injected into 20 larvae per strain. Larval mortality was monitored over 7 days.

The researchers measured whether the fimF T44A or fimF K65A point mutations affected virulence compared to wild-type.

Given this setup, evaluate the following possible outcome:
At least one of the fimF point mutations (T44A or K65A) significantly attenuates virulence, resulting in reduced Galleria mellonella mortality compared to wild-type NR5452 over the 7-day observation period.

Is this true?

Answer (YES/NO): NO